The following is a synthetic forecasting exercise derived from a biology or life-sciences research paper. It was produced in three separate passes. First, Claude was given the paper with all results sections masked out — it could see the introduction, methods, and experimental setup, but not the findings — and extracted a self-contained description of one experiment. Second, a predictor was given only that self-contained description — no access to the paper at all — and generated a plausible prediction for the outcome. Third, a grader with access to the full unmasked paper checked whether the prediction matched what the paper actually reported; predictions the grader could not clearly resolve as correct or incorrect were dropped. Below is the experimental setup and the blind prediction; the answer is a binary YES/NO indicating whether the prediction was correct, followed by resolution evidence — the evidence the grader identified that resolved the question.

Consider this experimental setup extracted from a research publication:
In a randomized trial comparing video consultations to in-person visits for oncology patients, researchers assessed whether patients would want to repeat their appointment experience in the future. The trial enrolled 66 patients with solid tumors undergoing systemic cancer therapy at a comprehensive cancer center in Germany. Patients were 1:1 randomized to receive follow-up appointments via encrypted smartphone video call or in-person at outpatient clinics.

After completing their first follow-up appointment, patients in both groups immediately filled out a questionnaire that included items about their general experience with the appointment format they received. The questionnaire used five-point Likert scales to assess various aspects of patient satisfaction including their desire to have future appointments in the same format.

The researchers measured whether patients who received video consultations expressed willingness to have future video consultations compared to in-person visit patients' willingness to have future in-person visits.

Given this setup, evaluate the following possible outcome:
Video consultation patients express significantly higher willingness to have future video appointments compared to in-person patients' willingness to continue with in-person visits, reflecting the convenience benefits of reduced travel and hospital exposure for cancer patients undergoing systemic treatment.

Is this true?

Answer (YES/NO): YES